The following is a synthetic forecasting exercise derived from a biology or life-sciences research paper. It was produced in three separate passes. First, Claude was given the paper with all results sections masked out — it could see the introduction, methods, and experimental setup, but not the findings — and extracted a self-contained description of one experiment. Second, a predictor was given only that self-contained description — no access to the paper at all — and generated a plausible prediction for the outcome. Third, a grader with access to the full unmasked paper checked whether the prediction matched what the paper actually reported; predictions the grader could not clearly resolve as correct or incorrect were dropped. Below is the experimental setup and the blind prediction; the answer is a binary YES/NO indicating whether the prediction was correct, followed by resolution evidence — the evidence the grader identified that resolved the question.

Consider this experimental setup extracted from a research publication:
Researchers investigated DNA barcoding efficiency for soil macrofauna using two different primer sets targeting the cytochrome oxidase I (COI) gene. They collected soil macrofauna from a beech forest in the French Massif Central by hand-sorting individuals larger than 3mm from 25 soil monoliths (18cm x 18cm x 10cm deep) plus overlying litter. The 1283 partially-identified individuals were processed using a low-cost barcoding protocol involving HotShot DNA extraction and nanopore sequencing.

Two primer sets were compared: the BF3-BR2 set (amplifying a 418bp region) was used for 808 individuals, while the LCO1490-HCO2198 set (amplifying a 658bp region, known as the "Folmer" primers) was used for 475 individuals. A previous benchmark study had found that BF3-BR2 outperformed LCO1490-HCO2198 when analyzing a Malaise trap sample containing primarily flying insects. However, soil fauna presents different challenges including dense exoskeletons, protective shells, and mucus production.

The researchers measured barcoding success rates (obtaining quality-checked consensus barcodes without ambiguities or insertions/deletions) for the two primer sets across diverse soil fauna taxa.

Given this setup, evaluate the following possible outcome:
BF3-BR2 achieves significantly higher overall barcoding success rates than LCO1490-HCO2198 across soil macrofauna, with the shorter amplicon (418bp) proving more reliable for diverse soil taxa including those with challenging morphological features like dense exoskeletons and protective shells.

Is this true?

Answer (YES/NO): YES